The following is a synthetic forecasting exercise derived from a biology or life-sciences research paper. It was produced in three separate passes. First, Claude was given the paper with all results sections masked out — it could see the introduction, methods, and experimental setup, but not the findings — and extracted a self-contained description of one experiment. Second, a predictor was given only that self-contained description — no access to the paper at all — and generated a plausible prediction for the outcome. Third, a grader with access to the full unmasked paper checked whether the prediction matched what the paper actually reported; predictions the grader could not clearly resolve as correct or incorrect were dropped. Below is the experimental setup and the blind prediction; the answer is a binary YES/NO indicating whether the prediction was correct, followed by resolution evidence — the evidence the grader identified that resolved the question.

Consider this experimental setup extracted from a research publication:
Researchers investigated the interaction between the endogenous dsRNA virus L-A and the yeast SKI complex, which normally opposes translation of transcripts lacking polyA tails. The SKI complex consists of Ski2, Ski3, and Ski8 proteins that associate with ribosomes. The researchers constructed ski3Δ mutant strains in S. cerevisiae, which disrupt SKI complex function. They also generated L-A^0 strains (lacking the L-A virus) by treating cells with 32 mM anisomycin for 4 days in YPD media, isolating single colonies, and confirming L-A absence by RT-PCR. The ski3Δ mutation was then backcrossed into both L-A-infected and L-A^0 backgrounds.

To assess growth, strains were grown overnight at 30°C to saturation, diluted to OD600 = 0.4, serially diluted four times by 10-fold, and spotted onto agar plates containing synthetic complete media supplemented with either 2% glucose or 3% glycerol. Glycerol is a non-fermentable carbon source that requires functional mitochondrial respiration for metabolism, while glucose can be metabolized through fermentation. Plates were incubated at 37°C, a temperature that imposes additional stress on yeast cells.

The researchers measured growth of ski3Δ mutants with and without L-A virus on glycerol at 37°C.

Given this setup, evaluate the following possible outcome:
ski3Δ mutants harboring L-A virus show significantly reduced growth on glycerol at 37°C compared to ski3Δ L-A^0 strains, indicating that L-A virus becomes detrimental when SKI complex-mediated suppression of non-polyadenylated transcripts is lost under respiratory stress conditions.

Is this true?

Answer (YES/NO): NO